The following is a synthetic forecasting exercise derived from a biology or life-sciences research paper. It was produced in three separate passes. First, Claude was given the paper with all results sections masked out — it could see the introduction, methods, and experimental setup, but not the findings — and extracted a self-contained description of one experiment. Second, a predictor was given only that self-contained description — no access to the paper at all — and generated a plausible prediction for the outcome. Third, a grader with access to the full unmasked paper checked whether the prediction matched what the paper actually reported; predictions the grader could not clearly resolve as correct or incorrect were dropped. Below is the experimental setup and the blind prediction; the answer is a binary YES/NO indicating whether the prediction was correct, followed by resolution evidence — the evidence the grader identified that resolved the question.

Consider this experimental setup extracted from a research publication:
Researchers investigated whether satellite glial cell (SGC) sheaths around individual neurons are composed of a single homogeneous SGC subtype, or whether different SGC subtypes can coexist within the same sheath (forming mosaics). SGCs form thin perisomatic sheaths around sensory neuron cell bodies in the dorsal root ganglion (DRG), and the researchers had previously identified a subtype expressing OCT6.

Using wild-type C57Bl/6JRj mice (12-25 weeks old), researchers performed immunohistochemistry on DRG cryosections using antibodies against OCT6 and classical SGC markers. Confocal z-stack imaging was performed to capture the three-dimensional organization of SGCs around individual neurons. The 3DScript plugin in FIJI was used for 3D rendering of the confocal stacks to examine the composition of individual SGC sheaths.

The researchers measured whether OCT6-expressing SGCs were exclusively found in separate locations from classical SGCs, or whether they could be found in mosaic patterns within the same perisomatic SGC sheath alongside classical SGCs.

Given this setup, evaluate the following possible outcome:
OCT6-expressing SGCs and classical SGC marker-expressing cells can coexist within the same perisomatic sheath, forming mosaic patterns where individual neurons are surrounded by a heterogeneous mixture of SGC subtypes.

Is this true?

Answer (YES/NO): YES